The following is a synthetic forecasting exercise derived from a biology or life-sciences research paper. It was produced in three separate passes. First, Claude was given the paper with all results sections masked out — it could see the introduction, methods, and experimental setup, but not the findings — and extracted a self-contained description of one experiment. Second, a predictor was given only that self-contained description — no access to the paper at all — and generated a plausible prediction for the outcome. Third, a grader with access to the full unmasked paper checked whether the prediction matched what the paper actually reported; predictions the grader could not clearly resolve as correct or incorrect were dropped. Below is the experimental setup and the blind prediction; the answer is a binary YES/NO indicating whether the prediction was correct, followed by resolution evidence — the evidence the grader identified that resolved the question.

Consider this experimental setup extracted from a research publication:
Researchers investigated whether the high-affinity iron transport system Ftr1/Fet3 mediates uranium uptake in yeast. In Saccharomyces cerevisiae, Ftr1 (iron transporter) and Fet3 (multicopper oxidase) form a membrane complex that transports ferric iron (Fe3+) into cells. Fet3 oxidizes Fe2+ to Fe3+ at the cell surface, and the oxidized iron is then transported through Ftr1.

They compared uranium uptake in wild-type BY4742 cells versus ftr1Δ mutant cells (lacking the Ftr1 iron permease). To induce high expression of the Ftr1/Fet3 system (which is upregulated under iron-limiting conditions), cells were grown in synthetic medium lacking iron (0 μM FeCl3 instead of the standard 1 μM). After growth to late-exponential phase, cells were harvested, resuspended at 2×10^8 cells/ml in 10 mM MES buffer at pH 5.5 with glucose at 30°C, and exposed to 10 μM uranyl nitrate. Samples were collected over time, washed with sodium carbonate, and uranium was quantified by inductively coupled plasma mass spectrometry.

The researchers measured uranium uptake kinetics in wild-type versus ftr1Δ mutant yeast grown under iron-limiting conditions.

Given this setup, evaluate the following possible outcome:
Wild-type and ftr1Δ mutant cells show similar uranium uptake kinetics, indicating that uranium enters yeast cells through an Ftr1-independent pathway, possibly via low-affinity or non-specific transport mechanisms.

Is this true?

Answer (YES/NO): NO